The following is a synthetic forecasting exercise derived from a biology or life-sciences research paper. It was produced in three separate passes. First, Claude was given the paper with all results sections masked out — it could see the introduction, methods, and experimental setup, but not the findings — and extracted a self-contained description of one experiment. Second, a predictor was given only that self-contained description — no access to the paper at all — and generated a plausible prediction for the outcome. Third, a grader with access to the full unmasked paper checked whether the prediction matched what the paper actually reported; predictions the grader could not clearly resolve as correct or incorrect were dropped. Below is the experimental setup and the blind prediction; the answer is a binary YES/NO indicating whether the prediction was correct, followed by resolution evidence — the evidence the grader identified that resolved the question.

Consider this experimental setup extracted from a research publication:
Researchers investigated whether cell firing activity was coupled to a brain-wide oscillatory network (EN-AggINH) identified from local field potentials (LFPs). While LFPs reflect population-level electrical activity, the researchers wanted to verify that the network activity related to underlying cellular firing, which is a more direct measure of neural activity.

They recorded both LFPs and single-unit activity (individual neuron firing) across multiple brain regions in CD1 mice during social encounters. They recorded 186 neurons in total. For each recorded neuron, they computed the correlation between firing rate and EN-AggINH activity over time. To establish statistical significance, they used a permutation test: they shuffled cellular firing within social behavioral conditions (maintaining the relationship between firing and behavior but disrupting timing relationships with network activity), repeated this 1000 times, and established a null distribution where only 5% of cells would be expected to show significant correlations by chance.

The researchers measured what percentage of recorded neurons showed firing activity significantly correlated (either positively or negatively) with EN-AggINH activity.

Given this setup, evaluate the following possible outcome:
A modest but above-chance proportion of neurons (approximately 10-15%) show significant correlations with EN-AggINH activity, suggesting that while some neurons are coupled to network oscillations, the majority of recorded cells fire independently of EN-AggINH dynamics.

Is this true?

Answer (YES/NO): NO